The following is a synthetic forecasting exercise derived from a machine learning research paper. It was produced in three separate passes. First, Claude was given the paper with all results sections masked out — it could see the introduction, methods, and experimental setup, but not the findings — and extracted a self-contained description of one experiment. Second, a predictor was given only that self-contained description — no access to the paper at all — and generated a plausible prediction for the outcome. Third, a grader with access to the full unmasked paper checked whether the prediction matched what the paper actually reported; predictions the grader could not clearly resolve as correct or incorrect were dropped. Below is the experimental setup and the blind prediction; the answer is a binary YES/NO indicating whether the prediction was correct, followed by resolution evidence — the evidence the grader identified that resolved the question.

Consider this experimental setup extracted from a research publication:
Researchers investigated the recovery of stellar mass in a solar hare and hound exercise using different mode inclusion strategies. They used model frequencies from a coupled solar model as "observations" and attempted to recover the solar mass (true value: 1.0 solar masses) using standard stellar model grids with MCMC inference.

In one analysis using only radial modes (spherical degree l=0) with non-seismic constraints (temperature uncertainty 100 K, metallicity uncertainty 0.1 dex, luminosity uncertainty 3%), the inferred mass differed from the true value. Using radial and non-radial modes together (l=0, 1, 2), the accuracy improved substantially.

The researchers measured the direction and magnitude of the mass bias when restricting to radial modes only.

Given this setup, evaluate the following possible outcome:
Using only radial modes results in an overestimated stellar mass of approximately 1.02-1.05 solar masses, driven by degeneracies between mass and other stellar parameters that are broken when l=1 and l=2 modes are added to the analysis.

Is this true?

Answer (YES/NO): NO